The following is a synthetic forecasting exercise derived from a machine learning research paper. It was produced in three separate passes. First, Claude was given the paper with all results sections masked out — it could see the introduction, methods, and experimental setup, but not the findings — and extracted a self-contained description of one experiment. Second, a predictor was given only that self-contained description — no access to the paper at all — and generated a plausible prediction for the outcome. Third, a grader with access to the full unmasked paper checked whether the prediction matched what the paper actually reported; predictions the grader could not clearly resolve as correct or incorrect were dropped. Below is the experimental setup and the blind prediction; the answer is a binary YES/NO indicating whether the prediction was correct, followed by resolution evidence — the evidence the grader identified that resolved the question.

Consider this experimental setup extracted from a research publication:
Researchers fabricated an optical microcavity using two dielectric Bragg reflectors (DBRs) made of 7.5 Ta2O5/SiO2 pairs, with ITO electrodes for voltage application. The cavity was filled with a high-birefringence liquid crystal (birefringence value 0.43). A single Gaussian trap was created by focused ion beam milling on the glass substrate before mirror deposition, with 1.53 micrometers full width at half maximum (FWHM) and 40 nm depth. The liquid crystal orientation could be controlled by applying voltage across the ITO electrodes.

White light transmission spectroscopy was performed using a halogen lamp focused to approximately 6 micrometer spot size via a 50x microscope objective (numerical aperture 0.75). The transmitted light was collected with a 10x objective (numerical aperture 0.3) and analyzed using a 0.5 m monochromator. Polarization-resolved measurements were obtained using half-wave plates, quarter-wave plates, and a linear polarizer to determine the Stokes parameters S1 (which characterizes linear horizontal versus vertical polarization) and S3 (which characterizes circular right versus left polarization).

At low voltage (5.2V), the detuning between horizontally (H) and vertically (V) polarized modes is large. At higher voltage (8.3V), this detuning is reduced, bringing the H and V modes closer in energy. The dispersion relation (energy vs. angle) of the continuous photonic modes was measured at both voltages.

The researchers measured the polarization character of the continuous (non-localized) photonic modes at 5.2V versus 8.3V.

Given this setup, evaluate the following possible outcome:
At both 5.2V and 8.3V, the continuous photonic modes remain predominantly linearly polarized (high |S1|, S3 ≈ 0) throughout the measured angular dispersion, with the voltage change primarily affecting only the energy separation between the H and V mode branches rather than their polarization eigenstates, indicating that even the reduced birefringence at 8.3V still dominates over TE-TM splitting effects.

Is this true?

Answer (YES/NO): NO